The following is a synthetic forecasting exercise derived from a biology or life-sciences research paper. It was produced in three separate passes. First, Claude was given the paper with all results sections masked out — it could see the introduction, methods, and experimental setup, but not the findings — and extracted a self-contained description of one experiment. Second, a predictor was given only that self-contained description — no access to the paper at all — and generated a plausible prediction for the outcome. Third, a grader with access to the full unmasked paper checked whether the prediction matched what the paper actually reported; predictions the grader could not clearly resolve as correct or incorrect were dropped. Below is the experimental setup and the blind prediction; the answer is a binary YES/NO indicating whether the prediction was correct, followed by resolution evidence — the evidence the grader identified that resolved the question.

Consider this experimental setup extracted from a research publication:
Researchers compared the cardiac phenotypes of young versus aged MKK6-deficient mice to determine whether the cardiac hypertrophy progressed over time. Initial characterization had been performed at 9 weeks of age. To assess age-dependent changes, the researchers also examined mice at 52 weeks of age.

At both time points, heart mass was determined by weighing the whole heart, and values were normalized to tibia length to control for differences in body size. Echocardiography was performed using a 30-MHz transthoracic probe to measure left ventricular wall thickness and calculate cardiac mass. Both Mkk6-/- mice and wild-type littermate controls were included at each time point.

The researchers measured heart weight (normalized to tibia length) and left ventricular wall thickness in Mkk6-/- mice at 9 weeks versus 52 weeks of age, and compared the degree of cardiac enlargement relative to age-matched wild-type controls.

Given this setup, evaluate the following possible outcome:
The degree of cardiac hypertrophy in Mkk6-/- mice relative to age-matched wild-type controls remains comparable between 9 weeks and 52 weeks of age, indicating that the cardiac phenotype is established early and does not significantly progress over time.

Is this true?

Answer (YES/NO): NO